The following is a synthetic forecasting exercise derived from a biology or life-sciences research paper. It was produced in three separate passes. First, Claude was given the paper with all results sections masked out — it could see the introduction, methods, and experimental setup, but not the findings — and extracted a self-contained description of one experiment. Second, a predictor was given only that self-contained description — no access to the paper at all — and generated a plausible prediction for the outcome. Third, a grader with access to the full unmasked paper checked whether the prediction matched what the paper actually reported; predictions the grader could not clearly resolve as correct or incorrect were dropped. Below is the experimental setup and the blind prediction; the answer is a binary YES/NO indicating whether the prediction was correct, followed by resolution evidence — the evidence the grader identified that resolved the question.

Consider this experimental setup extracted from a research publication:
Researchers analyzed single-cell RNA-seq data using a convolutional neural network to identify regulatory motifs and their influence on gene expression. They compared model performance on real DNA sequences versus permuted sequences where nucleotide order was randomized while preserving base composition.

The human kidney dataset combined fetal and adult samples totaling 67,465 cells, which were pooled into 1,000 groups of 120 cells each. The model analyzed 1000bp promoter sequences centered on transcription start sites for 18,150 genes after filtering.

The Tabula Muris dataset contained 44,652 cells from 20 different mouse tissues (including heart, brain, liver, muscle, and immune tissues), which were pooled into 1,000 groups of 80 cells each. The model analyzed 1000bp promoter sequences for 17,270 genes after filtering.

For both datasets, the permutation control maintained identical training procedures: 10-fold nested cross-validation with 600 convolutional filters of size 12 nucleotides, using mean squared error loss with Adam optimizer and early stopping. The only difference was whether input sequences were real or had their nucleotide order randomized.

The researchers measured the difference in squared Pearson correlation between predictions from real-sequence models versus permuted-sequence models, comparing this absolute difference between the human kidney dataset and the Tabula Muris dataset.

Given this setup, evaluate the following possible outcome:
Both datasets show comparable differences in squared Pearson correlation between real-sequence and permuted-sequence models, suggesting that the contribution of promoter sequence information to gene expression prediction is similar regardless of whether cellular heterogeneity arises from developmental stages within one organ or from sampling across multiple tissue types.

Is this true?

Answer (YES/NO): NO